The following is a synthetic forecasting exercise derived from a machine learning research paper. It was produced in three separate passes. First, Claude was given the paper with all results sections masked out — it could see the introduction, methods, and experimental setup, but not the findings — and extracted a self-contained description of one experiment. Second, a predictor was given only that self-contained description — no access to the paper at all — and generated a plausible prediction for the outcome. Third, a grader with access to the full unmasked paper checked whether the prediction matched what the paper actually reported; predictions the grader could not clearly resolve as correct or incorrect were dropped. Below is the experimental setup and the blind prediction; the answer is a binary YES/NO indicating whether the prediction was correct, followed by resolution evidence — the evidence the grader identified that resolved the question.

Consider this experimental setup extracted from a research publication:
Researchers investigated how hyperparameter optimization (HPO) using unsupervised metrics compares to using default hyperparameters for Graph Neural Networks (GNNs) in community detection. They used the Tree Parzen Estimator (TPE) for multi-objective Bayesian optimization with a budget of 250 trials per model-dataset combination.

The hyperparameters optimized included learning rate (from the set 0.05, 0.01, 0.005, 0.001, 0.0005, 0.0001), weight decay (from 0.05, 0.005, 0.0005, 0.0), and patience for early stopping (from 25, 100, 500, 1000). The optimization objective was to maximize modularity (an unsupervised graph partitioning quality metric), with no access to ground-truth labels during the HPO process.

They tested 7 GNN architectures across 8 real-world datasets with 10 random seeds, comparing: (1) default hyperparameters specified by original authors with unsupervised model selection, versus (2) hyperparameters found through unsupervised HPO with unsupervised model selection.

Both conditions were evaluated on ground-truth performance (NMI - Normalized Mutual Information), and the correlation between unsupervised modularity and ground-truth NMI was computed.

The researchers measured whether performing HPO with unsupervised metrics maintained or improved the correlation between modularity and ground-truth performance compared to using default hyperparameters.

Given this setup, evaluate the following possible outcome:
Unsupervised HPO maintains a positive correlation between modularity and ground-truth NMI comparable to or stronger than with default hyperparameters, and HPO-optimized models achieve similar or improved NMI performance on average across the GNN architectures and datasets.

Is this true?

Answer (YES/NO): YES